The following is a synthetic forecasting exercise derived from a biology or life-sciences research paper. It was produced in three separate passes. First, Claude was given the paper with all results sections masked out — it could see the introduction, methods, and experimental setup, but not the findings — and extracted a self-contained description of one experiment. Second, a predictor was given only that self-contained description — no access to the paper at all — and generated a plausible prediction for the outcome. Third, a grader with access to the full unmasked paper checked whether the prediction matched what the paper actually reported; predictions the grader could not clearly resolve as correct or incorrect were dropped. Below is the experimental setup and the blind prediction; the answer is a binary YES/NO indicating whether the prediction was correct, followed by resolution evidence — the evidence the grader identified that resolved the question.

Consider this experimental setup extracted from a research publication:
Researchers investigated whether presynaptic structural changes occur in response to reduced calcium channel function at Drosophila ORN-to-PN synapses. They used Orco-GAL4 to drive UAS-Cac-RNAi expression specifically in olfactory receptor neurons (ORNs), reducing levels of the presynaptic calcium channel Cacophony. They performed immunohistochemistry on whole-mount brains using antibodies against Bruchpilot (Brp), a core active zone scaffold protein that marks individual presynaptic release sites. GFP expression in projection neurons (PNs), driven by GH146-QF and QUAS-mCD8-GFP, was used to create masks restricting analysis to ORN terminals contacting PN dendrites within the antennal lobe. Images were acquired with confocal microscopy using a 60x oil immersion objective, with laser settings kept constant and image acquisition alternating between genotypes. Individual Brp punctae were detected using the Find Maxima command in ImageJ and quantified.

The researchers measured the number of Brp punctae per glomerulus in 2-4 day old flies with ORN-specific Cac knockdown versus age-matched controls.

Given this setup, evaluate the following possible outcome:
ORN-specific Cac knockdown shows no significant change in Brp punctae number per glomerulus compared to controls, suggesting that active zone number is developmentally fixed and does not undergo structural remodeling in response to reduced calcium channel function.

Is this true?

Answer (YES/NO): NO